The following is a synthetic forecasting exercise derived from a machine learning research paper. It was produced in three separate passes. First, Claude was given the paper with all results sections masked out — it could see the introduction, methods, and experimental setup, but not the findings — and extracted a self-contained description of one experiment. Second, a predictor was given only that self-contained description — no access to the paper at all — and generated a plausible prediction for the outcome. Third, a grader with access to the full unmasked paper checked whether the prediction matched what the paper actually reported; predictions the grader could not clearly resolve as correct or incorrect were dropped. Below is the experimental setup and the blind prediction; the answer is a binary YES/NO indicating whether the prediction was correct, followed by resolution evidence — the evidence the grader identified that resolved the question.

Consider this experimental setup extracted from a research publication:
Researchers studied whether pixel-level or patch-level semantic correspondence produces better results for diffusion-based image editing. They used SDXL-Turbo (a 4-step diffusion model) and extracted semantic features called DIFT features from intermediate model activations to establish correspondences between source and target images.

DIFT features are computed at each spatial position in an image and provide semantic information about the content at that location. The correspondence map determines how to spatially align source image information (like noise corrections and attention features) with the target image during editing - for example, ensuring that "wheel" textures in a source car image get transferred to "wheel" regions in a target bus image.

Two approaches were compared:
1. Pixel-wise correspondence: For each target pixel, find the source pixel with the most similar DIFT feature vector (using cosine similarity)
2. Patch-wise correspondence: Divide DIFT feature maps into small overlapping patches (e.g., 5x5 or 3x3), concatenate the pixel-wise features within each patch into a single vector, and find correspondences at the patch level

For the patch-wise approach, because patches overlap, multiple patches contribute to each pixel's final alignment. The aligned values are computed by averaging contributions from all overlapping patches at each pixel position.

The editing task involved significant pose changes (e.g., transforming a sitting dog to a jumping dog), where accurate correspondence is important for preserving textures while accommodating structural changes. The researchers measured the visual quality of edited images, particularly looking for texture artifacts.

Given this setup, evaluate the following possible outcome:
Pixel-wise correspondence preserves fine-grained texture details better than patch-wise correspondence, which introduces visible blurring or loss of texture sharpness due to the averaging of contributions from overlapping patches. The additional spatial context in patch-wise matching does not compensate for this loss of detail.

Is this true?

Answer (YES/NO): NO